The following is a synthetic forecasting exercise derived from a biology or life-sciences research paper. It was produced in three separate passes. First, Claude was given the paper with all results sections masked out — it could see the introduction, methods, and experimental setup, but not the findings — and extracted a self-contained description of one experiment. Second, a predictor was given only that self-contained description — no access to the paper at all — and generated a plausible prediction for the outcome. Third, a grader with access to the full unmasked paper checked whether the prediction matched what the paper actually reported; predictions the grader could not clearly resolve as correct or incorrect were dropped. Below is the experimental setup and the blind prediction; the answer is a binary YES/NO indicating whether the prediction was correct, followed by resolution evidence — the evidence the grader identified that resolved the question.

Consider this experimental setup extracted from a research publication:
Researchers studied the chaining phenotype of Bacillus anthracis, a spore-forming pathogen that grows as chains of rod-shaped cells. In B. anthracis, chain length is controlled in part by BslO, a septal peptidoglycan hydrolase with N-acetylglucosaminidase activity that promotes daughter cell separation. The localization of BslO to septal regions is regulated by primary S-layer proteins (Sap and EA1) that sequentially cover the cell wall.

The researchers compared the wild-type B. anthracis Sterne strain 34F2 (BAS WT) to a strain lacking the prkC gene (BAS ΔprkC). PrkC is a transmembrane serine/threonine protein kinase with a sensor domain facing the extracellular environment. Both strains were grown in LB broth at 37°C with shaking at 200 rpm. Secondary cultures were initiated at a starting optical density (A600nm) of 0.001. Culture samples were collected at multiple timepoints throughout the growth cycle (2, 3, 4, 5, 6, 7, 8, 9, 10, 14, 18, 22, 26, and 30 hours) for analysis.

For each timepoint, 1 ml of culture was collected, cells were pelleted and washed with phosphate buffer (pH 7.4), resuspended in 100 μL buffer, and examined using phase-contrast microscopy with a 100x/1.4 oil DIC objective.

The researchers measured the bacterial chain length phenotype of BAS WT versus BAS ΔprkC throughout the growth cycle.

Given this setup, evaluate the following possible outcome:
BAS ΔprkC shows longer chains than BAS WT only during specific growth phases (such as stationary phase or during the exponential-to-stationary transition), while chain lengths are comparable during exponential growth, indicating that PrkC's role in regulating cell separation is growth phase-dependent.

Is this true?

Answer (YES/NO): NO